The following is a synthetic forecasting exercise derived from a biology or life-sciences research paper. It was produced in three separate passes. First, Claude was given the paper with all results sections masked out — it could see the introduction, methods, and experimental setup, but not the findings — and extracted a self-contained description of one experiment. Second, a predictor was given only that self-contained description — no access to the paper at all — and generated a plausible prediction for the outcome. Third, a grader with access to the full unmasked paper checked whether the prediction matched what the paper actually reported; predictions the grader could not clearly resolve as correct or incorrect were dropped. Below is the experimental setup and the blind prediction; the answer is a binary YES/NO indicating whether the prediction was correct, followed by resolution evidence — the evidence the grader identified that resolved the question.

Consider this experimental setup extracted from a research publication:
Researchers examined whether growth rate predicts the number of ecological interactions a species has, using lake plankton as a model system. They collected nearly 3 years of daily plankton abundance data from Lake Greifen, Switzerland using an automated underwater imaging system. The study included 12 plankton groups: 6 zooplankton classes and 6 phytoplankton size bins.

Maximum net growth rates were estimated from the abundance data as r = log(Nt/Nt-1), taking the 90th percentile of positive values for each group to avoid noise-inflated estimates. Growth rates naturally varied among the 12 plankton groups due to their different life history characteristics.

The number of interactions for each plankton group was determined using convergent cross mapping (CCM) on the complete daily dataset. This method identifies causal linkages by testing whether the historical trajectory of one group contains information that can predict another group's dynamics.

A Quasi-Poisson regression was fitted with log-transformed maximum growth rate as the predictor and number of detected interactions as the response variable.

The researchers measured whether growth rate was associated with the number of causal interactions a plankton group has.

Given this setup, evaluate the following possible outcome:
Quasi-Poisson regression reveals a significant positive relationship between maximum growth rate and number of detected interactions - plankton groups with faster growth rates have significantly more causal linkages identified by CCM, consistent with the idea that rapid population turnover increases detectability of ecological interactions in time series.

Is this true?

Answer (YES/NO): NO